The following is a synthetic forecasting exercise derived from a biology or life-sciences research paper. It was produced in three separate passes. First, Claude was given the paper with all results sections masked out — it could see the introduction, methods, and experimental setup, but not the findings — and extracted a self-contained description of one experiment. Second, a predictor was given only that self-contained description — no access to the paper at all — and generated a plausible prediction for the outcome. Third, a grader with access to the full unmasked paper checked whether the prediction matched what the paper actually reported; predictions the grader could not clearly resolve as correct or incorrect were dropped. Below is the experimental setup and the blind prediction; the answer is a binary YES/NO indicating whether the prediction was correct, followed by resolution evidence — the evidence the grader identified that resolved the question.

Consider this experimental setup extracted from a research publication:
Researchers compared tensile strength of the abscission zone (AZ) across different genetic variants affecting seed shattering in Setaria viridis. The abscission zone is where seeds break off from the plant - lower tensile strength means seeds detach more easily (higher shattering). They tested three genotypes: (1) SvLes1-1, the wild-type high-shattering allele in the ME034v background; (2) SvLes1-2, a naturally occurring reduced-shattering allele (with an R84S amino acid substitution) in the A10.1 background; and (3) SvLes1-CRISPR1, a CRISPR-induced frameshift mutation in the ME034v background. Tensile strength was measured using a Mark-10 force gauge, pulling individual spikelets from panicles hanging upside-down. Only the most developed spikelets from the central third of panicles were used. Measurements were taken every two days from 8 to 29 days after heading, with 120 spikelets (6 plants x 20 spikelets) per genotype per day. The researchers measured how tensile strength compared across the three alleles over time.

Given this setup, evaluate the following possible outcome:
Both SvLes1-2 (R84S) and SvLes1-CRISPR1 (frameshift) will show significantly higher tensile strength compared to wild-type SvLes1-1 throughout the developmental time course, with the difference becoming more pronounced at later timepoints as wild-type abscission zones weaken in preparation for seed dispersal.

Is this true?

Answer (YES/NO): NO